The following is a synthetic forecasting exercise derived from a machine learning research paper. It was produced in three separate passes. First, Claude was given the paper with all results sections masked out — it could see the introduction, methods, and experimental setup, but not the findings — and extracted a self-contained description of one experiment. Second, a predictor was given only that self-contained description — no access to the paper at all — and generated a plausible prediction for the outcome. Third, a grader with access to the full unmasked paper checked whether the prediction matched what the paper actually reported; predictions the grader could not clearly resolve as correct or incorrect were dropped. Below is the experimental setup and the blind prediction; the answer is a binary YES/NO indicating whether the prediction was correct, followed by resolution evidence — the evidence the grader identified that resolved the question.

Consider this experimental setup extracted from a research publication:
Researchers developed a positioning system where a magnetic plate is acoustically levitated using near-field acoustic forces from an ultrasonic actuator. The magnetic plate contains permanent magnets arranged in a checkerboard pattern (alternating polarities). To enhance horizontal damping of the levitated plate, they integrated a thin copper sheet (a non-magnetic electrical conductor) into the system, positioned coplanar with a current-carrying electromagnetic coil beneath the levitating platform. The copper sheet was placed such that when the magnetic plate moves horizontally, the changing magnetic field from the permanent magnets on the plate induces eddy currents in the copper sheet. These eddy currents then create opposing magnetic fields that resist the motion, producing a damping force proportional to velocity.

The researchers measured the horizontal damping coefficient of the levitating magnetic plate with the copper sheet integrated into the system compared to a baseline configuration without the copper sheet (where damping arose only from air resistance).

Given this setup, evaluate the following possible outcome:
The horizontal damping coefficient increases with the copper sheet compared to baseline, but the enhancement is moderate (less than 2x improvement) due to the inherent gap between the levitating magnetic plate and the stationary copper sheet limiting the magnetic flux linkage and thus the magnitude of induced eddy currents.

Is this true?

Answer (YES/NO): NO